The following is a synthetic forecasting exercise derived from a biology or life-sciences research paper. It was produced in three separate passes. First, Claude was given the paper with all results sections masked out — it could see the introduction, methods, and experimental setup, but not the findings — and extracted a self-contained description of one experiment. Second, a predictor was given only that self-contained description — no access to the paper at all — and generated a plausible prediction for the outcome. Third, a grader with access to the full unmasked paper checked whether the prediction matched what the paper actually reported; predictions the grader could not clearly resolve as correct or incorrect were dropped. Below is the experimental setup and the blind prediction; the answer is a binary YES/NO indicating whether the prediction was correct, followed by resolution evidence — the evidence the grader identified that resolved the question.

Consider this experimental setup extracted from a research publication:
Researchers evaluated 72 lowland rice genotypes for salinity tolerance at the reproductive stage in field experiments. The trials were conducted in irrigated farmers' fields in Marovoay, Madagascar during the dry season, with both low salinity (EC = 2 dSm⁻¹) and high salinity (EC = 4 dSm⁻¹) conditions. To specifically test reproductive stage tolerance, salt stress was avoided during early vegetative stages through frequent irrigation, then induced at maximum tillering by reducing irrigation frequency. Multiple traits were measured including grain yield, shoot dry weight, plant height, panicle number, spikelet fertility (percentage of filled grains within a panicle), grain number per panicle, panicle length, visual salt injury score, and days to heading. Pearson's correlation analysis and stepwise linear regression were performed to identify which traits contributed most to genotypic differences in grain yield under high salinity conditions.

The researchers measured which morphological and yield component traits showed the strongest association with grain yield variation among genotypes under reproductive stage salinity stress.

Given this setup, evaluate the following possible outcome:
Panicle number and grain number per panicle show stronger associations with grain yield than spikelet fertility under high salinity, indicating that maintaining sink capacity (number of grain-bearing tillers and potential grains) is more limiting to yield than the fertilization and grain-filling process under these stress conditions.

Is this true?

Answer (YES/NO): NO